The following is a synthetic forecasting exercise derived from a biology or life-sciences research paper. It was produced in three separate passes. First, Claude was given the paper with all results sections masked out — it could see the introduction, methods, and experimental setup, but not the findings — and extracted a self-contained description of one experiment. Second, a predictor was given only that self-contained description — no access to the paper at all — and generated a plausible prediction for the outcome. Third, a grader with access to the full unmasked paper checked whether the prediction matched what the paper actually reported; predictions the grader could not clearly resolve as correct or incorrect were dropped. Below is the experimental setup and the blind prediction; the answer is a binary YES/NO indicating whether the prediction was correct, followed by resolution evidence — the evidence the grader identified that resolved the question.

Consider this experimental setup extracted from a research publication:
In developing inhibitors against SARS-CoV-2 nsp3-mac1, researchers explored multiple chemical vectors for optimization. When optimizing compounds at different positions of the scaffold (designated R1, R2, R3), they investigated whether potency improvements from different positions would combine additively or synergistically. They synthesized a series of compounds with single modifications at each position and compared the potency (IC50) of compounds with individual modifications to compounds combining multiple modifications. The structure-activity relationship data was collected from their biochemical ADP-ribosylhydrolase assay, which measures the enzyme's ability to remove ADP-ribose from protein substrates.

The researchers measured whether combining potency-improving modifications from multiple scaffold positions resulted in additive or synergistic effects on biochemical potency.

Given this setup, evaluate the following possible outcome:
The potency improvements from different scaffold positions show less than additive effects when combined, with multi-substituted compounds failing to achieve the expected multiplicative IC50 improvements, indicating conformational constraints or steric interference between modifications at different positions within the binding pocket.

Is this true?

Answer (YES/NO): NO